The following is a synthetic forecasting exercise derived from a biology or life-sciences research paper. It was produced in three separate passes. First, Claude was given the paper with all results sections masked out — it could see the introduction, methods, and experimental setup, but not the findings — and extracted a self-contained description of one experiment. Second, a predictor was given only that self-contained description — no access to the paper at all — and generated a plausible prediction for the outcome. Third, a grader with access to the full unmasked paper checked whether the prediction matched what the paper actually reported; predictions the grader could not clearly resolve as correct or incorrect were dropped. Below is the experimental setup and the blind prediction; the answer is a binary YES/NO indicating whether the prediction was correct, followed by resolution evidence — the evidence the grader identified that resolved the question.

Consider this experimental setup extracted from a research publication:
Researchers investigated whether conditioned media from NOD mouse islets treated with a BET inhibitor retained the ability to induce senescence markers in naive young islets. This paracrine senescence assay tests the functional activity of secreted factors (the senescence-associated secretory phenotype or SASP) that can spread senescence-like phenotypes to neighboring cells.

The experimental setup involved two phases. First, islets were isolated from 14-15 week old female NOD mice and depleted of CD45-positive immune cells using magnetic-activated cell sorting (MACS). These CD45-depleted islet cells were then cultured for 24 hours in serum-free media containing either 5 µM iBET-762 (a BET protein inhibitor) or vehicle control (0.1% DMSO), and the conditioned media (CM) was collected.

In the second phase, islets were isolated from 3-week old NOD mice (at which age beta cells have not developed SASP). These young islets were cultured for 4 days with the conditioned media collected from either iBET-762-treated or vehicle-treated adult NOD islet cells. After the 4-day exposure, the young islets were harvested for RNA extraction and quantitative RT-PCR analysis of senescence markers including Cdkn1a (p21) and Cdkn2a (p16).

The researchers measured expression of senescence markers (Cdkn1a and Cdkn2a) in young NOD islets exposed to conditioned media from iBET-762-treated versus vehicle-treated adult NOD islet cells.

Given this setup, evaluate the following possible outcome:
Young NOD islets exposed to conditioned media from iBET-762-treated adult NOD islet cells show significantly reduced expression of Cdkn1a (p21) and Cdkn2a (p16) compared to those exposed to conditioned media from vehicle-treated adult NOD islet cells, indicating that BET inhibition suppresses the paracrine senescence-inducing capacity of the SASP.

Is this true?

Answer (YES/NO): NO